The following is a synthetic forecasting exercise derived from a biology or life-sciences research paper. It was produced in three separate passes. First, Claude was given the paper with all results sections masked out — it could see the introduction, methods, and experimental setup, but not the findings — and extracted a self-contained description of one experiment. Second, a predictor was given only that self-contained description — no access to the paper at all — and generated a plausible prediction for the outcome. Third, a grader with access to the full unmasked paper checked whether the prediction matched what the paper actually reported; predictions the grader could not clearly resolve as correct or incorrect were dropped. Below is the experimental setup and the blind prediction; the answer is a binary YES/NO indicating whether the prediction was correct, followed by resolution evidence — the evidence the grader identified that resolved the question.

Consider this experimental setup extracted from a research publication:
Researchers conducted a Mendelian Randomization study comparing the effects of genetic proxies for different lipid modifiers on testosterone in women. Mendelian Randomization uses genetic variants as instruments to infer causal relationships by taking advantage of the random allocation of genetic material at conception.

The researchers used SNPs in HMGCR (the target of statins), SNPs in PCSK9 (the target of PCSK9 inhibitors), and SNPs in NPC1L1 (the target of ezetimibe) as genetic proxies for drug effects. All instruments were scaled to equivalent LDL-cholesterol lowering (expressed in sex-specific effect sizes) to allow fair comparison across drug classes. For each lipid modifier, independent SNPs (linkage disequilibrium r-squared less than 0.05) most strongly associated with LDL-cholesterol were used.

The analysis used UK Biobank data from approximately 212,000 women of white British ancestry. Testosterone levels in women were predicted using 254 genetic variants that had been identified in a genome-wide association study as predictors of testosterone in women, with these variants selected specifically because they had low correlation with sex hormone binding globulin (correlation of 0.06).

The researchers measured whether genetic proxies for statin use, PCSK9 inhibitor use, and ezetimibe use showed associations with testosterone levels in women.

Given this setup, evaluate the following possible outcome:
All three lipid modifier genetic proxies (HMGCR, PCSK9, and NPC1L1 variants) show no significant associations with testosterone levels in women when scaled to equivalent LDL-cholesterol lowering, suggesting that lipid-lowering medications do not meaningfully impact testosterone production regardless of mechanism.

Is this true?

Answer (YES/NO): YES